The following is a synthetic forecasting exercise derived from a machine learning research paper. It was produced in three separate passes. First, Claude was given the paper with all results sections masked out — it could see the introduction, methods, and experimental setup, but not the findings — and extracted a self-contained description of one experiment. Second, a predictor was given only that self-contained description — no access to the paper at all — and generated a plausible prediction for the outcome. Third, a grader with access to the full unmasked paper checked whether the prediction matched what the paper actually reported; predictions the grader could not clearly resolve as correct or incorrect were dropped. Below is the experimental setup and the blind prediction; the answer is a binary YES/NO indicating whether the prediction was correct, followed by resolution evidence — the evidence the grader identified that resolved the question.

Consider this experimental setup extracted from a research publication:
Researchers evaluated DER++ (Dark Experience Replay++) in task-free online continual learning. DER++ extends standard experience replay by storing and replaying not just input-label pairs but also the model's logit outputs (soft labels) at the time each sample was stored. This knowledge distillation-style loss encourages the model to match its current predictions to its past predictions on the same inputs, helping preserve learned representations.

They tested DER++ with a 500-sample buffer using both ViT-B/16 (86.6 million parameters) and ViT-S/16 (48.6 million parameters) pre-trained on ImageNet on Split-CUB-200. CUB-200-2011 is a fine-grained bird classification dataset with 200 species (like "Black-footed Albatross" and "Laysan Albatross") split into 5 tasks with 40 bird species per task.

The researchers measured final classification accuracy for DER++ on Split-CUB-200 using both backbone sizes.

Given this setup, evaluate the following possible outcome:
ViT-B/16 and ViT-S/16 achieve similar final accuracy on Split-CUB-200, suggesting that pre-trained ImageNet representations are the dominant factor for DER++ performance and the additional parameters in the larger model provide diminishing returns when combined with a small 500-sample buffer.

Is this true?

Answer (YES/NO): NO